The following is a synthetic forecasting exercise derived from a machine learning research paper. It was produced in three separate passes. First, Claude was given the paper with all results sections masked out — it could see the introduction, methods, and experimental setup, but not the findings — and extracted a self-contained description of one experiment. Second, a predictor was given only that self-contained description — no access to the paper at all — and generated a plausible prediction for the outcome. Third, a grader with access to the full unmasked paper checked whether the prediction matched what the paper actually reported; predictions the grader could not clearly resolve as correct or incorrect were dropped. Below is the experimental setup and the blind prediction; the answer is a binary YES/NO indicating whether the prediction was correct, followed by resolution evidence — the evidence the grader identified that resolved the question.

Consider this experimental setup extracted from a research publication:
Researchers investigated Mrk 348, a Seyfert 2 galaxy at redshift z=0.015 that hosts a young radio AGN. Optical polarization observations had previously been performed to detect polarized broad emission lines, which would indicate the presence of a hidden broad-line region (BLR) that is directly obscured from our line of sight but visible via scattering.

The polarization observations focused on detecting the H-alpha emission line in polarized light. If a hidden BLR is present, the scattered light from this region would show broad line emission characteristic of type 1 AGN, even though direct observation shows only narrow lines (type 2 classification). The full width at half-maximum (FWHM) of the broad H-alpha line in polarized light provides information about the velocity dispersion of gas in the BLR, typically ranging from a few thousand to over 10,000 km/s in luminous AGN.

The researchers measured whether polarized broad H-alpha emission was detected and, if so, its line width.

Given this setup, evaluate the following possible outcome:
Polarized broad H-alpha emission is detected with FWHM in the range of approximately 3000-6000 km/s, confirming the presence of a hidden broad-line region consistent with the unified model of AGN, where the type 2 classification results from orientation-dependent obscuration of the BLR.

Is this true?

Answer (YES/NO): NO